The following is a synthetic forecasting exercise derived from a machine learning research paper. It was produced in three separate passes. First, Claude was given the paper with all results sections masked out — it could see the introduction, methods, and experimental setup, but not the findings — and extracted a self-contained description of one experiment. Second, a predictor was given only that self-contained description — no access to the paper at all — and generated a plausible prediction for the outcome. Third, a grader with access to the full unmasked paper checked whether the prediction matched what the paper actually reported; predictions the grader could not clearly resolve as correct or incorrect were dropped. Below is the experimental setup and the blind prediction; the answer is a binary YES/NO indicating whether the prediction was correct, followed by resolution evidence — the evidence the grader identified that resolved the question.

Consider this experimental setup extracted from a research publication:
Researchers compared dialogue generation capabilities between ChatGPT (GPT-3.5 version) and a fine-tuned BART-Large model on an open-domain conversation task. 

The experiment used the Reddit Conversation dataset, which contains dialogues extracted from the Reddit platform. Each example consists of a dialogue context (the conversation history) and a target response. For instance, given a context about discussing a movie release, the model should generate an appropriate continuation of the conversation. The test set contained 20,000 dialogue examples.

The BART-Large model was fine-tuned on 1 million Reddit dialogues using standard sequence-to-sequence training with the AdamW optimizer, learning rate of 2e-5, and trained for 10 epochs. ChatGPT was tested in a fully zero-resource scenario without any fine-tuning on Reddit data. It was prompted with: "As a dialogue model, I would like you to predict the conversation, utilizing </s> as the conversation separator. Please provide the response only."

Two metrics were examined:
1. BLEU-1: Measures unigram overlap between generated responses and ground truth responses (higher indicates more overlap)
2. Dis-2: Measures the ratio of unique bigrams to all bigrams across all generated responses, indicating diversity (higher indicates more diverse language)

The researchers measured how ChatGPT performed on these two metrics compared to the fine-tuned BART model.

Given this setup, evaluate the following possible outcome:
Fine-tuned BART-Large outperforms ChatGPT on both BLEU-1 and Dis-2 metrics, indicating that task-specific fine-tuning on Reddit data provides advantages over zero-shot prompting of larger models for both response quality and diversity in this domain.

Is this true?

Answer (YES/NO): NO